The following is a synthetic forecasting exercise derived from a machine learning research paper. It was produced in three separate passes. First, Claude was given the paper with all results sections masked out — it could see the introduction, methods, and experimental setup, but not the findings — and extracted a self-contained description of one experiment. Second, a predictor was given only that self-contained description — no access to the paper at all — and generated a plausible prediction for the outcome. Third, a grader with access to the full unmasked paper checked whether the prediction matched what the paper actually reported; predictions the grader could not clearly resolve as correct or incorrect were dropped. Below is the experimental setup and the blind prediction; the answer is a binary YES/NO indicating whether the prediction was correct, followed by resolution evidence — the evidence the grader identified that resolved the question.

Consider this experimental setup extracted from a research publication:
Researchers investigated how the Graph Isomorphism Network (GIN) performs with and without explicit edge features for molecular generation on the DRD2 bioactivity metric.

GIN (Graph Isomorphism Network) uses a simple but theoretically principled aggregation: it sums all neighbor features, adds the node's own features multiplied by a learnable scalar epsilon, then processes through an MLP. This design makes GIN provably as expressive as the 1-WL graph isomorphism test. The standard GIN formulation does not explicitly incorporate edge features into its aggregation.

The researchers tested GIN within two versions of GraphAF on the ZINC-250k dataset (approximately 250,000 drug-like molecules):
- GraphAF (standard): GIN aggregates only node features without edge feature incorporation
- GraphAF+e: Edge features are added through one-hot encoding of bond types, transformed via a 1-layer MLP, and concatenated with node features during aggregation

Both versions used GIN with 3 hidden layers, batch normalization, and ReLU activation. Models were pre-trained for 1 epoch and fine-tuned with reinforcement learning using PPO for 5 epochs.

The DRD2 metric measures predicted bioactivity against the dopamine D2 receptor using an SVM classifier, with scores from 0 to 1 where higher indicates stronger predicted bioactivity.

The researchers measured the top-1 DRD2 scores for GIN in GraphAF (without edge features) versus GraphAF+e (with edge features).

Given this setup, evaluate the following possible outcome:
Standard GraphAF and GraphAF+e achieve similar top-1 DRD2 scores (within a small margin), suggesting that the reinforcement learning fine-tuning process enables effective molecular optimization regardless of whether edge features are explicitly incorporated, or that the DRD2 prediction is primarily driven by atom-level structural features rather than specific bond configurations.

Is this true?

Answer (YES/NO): NO